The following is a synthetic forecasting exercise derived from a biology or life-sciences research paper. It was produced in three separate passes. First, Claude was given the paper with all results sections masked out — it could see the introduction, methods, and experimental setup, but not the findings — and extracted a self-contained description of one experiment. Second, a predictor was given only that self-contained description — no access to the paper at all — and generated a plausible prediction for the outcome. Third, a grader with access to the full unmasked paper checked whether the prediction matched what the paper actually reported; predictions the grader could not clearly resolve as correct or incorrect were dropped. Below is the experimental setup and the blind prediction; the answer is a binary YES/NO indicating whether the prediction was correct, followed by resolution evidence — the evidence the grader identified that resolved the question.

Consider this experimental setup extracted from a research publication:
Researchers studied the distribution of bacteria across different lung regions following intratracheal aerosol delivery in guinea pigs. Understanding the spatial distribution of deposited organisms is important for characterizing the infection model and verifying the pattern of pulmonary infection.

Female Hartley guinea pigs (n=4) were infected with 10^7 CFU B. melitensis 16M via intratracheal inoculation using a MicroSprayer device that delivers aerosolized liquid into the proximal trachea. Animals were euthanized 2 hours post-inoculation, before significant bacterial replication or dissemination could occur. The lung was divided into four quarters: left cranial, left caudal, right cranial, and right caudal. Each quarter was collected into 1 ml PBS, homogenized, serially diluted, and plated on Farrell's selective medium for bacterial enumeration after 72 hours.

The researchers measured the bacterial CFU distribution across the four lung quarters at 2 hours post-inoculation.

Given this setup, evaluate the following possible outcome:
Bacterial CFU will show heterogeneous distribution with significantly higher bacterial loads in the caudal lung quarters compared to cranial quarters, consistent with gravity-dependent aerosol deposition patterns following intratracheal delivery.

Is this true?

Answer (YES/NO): NO